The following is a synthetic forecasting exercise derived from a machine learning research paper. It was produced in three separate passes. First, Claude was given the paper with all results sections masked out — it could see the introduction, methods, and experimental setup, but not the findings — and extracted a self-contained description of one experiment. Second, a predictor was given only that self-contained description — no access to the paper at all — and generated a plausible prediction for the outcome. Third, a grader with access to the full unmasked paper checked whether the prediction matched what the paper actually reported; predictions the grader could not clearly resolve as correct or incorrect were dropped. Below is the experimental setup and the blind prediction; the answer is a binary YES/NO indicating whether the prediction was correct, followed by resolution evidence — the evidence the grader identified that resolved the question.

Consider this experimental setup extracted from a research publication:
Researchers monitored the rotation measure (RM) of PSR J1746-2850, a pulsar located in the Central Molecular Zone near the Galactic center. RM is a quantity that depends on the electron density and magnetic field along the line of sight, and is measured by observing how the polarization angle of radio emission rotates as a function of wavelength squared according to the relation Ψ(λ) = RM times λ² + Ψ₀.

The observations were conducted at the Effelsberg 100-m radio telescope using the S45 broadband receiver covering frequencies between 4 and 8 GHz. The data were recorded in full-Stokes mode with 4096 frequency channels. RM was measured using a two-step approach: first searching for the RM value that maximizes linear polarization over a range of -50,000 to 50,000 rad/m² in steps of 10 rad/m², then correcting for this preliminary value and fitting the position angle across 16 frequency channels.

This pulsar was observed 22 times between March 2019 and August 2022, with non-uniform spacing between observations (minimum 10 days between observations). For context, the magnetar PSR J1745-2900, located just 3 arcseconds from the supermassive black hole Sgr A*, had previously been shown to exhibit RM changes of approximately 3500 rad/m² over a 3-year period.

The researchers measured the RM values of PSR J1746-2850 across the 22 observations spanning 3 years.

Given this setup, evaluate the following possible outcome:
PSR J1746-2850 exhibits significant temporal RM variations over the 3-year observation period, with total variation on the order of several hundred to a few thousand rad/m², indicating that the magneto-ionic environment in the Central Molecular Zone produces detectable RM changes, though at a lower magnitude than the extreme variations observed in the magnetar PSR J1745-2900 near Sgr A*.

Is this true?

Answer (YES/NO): YES